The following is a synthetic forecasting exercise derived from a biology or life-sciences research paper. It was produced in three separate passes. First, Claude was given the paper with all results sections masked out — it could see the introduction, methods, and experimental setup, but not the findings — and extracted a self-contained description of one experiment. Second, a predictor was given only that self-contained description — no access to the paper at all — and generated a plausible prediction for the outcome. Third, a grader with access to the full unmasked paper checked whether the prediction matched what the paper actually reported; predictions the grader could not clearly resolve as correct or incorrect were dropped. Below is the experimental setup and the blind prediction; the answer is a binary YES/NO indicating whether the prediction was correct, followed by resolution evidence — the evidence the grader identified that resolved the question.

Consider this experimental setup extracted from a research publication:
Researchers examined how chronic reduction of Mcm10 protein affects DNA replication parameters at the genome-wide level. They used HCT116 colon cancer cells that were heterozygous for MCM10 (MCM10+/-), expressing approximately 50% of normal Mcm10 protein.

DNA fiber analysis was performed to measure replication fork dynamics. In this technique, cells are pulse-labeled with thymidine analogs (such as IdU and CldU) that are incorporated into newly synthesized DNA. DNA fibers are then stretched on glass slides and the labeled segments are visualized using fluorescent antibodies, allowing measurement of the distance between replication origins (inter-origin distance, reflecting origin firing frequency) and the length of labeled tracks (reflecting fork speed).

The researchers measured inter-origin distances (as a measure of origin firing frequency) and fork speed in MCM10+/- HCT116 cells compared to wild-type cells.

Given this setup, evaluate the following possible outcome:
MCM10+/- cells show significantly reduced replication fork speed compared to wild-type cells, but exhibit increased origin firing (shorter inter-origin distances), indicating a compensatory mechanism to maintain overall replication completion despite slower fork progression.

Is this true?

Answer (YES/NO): NO